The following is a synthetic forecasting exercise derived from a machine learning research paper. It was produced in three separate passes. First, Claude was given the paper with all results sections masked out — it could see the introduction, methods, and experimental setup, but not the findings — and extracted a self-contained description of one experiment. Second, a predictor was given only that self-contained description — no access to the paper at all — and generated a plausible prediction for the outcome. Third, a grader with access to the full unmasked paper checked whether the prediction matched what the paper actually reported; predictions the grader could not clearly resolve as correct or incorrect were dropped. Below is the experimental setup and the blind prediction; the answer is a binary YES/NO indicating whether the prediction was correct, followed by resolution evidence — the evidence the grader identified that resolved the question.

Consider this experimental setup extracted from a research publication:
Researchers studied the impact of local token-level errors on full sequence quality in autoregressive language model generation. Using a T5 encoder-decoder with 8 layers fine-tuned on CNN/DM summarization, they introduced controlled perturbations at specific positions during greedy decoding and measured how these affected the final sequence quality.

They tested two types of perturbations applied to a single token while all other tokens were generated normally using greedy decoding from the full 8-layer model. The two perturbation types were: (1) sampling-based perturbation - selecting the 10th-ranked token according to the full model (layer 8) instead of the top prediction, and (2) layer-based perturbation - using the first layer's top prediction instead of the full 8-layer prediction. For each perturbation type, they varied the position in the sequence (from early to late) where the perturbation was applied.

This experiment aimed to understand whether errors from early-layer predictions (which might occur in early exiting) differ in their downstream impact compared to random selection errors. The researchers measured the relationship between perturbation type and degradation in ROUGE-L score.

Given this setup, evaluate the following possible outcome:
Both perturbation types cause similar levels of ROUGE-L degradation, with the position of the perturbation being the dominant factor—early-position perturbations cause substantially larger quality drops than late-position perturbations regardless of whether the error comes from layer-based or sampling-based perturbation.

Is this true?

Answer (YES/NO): NO